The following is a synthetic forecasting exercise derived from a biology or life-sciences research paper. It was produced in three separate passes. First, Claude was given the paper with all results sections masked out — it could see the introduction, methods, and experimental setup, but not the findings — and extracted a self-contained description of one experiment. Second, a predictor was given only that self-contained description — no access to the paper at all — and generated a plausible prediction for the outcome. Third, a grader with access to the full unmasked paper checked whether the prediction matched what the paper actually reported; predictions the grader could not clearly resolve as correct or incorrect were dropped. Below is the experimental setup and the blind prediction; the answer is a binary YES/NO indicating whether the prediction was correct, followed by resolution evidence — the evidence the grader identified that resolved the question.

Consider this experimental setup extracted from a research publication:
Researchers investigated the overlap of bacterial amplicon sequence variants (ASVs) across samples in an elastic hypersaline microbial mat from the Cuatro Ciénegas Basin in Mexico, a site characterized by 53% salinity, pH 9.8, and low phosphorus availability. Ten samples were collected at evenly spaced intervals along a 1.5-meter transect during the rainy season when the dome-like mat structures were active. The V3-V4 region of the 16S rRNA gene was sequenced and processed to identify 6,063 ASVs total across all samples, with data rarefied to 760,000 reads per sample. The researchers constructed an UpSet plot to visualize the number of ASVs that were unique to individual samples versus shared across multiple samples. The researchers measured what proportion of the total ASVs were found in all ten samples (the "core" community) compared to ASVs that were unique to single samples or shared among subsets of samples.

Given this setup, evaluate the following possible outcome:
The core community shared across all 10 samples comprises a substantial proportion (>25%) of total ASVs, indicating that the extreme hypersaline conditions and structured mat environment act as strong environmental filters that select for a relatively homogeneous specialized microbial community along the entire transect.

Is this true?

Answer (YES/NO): NO